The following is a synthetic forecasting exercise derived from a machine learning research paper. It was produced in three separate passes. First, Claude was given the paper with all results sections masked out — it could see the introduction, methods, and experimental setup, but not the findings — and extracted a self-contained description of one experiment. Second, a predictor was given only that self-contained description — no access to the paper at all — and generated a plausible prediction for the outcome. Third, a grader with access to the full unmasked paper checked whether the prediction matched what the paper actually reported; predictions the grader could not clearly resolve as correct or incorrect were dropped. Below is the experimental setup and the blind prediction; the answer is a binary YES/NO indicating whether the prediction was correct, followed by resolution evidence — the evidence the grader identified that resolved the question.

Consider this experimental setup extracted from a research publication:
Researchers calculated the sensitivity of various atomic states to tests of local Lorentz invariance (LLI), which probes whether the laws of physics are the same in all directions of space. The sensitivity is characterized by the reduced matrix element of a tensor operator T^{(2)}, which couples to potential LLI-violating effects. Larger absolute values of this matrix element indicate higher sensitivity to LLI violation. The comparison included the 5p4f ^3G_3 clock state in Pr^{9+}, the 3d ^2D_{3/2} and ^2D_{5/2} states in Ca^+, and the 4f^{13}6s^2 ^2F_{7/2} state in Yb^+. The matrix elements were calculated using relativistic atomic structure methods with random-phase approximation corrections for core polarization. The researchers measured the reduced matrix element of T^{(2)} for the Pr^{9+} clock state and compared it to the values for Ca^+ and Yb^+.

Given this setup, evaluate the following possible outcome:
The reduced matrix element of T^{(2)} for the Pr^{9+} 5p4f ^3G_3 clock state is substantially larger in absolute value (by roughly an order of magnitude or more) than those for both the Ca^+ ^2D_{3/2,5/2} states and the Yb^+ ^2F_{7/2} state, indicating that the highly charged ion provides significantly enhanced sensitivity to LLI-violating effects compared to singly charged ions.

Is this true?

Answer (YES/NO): NO